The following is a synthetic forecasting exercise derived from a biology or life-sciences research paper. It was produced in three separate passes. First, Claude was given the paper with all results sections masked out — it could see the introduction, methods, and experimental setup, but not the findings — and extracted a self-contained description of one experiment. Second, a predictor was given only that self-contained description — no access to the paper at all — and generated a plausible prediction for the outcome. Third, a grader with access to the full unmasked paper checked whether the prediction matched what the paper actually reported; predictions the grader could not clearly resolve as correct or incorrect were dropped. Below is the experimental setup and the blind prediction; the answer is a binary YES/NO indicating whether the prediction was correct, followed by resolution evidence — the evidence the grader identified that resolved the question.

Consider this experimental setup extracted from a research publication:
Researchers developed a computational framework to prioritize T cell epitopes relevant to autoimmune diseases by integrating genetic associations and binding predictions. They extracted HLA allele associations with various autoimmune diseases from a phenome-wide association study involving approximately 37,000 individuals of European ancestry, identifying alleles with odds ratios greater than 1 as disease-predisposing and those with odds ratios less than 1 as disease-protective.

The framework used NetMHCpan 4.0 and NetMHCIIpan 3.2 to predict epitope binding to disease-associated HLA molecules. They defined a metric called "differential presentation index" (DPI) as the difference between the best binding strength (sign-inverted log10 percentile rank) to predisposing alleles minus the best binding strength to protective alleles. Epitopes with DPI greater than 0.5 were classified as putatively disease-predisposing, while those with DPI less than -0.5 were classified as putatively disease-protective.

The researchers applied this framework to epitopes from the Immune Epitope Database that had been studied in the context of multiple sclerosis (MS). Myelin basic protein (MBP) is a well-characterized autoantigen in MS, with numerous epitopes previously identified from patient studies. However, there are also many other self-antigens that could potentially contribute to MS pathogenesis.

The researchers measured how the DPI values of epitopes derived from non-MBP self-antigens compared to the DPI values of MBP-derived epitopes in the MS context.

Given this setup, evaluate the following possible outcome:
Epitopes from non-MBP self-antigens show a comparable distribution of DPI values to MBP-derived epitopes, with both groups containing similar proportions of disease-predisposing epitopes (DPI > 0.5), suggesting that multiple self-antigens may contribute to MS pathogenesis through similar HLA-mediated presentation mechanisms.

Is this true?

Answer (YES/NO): NO